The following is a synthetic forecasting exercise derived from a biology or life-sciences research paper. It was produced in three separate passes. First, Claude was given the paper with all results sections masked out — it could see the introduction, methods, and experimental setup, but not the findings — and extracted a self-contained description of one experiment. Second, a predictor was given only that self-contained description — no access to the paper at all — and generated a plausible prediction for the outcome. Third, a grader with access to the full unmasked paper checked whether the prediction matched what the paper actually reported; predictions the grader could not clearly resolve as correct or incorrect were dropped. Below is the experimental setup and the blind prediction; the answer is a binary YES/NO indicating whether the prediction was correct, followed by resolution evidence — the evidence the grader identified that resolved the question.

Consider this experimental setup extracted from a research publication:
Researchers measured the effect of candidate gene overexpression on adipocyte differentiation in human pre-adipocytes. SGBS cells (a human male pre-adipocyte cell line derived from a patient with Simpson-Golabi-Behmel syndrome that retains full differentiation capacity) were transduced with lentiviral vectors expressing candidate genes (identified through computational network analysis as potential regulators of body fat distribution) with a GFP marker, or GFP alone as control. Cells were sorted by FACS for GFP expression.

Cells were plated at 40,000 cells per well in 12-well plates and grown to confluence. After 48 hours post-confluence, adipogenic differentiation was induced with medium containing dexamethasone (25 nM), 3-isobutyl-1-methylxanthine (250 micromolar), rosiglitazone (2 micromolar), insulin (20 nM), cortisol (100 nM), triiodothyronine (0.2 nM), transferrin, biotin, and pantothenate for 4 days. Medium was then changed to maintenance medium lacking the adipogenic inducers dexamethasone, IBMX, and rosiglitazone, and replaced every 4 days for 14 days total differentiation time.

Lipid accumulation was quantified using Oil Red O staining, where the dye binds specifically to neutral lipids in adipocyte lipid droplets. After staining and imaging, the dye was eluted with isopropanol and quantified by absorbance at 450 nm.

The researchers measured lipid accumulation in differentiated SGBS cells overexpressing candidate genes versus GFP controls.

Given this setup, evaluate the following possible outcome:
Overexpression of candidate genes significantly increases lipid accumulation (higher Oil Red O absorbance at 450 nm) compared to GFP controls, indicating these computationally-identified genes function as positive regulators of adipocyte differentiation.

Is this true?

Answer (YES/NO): NO